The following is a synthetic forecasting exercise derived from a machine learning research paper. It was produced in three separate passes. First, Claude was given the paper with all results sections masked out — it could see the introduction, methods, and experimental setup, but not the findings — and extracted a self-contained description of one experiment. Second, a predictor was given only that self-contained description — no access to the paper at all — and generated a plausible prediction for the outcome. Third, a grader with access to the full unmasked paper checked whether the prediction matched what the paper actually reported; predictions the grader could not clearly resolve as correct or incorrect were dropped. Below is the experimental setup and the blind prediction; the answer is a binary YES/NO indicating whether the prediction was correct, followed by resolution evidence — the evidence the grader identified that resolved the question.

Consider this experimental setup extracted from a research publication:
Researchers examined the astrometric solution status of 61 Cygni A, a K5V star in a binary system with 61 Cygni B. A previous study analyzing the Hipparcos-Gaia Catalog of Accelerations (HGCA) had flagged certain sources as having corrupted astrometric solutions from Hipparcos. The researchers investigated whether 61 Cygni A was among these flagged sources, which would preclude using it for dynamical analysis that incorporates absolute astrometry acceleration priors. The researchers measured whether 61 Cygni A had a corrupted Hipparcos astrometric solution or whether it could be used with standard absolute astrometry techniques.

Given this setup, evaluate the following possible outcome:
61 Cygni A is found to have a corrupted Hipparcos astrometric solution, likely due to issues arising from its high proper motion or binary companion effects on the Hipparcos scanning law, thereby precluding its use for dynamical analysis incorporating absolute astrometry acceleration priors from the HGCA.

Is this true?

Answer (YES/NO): YES